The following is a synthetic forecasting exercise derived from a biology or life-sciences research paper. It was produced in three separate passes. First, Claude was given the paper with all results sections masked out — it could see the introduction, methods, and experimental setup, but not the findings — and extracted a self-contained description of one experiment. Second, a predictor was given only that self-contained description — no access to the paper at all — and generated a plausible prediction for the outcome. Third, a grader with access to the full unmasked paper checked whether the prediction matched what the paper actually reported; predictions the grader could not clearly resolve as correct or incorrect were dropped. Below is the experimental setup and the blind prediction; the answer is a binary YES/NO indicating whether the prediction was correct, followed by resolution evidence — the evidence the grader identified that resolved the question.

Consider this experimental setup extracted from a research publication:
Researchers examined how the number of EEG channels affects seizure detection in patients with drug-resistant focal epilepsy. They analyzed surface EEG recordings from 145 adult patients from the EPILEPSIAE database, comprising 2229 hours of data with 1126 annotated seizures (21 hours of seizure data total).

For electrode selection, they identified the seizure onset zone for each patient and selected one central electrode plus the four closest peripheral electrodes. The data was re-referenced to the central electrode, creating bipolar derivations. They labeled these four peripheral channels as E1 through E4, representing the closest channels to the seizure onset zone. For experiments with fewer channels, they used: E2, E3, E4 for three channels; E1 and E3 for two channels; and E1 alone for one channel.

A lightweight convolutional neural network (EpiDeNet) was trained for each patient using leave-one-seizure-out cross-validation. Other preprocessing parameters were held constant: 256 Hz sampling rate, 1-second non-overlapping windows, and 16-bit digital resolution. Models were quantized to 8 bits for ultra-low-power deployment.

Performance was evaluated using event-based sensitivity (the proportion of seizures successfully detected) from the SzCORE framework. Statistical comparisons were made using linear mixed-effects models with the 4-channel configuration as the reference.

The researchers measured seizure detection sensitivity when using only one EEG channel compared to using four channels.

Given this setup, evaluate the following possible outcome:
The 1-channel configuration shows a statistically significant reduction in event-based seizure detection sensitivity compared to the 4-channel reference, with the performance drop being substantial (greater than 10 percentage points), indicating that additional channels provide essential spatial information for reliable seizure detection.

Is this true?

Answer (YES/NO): YES